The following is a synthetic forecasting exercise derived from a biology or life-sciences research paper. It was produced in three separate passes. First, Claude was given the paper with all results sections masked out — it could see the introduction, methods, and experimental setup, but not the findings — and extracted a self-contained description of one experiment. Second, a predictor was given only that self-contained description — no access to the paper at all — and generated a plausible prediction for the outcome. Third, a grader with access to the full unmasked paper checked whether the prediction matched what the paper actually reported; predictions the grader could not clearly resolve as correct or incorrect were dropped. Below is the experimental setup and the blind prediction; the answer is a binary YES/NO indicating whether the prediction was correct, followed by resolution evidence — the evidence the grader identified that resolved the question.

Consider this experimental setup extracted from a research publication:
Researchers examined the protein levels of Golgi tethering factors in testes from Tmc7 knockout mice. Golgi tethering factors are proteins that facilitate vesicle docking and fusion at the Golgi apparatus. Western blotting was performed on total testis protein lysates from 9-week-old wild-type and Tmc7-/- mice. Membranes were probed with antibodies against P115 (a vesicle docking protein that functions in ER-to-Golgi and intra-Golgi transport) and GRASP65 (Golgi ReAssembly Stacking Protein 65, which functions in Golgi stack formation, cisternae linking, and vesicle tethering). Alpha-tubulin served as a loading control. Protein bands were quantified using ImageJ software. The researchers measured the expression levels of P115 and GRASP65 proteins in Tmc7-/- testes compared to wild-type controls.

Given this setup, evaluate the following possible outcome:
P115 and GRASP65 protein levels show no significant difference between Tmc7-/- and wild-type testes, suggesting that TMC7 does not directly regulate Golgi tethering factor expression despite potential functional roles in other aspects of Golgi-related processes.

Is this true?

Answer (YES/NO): NO